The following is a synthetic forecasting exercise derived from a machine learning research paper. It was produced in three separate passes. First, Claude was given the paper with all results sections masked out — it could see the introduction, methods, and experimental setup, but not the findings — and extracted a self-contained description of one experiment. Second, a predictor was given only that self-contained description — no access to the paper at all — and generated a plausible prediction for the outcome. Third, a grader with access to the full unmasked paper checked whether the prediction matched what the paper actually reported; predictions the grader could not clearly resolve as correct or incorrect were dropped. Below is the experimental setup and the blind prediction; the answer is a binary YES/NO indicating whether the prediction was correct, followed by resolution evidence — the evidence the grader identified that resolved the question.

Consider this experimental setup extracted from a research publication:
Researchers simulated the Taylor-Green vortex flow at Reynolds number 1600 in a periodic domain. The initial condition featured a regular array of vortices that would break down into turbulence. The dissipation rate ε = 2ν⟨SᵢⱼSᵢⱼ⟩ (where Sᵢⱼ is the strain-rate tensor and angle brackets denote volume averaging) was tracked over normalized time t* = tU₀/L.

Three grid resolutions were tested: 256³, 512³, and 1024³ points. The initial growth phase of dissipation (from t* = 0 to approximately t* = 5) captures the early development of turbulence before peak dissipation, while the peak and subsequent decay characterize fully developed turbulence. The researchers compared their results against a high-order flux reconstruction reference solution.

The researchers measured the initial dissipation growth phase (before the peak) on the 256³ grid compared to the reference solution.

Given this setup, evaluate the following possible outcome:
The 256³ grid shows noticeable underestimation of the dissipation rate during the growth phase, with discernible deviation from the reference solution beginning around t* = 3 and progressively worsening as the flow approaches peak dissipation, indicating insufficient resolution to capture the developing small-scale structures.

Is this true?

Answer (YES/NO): NO